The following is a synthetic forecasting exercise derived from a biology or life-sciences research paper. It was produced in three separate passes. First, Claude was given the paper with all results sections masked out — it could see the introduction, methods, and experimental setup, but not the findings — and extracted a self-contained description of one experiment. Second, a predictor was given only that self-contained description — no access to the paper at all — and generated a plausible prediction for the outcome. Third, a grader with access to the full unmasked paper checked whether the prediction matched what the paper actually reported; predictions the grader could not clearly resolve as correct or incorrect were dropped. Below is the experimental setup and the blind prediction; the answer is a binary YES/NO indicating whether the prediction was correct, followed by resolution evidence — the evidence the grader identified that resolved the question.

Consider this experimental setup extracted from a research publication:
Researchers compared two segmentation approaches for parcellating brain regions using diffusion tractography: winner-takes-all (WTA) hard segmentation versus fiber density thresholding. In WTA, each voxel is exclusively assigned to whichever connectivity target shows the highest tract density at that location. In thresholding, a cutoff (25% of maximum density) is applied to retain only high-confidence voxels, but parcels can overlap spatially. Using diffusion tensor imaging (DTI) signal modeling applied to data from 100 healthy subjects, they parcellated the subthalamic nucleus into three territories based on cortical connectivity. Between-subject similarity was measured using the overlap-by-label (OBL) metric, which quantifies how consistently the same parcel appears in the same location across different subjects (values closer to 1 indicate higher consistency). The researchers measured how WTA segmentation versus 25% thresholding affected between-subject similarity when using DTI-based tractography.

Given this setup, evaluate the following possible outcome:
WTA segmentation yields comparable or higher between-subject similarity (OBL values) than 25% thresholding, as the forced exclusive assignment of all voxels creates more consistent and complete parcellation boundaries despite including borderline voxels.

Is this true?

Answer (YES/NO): YES